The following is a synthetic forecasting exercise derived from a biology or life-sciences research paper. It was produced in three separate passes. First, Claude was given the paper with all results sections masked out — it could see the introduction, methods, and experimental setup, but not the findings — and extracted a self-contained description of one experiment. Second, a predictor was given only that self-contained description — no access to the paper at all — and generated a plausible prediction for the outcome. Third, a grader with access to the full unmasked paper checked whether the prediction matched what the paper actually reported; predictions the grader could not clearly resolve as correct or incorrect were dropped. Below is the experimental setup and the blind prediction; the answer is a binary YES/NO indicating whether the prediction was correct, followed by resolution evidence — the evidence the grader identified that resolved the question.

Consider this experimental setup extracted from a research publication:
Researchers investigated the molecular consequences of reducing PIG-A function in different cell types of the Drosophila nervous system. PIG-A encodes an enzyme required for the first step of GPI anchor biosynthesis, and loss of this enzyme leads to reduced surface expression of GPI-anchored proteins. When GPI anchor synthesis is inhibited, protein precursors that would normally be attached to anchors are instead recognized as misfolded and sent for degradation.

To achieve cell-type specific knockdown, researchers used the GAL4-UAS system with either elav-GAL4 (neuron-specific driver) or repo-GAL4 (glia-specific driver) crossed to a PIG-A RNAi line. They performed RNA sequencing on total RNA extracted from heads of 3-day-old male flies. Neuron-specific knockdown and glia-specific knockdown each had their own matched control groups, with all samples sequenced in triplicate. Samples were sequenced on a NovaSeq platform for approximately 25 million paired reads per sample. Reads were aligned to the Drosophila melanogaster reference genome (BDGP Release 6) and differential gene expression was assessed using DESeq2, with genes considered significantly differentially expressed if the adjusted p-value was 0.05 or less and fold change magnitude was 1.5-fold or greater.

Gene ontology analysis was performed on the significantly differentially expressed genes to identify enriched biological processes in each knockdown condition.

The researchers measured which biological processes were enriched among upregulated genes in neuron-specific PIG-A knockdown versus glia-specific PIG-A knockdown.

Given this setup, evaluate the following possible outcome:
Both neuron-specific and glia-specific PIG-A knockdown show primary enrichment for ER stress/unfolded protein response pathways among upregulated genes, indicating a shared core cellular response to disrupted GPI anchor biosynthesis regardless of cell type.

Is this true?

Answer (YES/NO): NO